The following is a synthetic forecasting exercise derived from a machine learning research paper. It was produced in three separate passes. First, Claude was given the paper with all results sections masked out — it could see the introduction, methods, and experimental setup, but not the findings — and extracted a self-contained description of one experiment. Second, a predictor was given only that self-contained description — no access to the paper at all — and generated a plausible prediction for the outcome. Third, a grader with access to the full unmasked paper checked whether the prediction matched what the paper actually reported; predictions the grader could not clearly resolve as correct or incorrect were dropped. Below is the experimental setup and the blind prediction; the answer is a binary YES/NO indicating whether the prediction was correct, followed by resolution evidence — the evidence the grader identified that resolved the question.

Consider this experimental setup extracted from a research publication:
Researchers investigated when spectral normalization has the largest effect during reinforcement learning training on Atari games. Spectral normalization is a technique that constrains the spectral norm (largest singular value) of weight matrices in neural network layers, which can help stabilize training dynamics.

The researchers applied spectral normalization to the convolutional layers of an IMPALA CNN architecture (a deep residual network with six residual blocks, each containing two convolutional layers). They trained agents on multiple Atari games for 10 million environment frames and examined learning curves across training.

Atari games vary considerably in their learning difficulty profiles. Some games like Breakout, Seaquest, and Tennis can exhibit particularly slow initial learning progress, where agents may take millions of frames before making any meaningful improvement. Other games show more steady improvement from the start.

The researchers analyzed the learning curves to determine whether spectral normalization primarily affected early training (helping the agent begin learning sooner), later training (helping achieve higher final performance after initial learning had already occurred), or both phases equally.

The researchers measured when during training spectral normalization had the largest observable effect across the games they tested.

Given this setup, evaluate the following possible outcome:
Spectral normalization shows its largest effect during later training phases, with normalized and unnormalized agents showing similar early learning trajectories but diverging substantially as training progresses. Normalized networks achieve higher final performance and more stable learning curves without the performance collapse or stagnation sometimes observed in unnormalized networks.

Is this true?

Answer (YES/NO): NO